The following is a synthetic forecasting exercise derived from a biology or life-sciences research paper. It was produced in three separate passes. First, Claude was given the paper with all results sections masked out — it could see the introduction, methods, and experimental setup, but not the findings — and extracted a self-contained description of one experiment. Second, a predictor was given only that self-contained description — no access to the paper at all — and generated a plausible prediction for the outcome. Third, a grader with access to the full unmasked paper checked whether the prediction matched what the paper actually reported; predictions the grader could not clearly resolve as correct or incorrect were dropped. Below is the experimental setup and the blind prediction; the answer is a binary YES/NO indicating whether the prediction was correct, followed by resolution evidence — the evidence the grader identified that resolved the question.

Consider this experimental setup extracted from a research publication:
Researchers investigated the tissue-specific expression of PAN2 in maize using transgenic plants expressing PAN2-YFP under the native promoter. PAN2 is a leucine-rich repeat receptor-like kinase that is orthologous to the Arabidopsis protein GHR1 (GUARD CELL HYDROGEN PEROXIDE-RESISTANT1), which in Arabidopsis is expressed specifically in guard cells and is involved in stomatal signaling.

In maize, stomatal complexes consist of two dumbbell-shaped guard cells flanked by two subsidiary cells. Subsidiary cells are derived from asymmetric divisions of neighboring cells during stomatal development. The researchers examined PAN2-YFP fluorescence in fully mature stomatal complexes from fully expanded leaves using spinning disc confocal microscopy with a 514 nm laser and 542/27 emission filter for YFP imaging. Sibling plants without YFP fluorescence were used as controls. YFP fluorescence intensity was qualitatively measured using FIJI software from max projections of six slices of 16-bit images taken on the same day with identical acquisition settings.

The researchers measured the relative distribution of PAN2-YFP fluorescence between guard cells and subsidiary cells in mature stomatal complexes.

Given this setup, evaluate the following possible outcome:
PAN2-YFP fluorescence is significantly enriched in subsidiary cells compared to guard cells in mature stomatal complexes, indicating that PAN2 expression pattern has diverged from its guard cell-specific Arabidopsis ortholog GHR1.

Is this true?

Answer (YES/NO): YES